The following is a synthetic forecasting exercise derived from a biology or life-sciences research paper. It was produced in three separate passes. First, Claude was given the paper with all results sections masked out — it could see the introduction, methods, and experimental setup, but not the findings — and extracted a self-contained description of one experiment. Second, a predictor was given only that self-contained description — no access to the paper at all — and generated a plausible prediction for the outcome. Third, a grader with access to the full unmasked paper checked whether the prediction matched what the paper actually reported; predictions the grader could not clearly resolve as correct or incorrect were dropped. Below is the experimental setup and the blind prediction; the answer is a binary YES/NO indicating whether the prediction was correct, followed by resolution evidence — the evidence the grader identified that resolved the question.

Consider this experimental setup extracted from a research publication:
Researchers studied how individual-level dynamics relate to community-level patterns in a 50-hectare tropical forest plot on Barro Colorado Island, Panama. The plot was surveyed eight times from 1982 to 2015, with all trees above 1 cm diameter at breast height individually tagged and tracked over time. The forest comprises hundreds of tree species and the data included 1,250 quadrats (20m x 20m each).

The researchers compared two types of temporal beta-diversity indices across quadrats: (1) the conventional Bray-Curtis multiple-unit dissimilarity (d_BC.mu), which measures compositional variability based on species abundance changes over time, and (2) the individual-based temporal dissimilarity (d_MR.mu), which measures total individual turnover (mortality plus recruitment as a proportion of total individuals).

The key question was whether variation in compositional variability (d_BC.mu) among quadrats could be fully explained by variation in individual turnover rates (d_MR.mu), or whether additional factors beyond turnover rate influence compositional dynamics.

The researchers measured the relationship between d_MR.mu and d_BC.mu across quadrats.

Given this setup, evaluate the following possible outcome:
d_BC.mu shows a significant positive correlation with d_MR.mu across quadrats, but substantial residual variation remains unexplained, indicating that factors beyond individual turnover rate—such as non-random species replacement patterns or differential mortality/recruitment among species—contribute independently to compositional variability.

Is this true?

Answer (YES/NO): YES